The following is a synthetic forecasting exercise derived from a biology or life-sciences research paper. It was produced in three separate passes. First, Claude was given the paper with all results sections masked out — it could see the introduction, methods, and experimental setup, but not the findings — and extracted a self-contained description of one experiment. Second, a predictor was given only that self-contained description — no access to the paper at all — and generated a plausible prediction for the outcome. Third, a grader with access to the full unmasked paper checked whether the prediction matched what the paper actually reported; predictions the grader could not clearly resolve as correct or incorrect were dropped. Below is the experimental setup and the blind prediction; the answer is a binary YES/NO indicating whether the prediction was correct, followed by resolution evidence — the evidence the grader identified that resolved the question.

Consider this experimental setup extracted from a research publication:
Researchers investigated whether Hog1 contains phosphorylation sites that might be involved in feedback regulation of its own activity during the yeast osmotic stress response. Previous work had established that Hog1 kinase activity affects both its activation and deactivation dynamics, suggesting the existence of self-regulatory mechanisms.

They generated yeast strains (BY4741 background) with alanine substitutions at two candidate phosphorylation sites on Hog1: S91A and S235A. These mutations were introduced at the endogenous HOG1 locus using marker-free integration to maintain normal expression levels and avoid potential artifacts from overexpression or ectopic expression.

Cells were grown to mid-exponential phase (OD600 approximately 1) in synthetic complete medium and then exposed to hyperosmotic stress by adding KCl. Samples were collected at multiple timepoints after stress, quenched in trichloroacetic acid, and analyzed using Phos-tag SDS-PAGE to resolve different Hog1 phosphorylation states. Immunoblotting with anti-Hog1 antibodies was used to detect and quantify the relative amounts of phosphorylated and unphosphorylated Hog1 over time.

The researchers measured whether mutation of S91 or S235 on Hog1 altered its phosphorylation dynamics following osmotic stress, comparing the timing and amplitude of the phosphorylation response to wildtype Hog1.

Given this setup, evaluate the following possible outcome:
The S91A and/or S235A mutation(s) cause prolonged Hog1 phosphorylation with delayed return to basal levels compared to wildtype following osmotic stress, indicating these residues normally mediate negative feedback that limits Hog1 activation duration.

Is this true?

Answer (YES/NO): NO